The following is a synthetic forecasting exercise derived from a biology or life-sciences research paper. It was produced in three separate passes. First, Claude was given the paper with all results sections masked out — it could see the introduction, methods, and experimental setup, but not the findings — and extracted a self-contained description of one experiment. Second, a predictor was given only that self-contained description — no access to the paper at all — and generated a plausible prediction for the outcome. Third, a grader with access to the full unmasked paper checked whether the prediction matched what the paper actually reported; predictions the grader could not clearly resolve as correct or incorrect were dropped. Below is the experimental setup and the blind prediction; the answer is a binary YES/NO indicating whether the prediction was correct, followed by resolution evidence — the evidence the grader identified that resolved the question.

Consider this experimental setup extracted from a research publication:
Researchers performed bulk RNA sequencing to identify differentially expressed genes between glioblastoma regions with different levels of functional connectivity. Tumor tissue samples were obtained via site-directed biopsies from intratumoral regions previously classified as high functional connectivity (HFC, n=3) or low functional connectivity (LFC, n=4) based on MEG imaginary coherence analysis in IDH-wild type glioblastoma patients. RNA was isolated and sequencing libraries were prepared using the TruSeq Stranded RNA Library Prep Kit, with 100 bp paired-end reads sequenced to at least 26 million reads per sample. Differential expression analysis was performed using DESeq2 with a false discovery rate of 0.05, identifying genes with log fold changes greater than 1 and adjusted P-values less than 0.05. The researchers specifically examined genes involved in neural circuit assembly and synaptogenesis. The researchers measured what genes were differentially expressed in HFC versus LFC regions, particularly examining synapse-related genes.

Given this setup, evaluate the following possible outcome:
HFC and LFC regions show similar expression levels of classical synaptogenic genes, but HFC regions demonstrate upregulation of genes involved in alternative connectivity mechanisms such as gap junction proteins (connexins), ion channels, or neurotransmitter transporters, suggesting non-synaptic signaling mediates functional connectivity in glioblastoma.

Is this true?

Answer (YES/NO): NO